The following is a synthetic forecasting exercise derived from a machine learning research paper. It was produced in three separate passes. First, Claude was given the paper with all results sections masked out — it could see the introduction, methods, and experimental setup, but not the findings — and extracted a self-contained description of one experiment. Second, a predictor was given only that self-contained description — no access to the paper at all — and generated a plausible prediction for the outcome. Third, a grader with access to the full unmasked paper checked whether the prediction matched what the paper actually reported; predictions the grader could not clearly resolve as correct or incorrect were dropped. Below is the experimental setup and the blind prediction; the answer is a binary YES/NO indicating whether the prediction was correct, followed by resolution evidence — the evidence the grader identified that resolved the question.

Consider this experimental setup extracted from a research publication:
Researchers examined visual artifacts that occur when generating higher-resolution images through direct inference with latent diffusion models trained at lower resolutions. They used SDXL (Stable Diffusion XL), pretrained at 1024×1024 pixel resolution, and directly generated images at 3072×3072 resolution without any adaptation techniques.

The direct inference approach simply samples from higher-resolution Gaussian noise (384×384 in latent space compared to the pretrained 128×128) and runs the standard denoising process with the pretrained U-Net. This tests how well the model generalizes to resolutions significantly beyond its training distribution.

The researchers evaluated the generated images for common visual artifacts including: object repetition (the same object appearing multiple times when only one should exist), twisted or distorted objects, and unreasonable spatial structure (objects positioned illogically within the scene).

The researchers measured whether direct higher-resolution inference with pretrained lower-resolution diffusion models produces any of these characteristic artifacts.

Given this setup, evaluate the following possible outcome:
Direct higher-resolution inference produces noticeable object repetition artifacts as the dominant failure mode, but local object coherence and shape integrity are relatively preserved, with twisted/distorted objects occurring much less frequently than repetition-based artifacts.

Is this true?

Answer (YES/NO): NO